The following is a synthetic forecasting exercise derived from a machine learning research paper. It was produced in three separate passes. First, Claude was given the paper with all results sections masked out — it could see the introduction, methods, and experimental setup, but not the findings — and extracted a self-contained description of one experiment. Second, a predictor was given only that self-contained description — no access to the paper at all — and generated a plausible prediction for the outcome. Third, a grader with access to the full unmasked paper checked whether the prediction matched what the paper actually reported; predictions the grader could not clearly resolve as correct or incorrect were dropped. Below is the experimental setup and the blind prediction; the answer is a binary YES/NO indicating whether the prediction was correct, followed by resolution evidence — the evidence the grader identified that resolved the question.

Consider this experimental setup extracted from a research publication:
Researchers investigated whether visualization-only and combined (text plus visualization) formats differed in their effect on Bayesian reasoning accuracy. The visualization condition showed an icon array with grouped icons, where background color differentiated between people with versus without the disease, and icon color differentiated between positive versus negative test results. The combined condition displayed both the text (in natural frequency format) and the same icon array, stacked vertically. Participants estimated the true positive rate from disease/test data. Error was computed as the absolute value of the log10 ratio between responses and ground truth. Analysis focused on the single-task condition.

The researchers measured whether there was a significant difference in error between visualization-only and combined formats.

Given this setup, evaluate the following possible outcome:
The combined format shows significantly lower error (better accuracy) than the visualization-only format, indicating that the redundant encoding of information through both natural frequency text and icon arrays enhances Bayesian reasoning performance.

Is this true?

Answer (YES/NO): NO